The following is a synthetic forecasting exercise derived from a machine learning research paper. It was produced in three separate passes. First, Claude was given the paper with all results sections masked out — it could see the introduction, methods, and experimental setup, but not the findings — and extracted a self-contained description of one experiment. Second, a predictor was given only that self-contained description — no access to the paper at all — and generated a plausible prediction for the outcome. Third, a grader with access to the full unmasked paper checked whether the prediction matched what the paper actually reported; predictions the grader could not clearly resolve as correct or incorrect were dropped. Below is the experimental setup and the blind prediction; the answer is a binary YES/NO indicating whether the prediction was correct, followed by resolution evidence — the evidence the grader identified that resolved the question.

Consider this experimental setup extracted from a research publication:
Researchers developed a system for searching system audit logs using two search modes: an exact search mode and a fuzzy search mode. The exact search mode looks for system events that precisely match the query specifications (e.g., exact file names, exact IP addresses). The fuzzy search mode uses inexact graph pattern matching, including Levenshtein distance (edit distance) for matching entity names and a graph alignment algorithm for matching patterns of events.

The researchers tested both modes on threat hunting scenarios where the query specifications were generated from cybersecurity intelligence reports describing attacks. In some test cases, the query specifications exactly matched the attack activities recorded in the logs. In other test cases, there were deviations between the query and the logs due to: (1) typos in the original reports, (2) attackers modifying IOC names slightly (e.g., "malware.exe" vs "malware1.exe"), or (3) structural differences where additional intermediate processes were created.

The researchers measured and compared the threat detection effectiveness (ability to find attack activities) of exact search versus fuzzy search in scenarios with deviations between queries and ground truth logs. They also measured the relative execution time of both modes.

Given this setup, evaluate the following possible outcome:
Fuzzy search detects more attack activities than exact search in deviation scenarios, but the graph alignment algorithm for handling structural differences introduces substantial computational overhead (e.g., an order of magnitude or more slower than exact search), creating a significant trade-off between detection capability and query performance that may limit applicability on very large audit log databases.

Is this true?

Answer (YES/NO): YES